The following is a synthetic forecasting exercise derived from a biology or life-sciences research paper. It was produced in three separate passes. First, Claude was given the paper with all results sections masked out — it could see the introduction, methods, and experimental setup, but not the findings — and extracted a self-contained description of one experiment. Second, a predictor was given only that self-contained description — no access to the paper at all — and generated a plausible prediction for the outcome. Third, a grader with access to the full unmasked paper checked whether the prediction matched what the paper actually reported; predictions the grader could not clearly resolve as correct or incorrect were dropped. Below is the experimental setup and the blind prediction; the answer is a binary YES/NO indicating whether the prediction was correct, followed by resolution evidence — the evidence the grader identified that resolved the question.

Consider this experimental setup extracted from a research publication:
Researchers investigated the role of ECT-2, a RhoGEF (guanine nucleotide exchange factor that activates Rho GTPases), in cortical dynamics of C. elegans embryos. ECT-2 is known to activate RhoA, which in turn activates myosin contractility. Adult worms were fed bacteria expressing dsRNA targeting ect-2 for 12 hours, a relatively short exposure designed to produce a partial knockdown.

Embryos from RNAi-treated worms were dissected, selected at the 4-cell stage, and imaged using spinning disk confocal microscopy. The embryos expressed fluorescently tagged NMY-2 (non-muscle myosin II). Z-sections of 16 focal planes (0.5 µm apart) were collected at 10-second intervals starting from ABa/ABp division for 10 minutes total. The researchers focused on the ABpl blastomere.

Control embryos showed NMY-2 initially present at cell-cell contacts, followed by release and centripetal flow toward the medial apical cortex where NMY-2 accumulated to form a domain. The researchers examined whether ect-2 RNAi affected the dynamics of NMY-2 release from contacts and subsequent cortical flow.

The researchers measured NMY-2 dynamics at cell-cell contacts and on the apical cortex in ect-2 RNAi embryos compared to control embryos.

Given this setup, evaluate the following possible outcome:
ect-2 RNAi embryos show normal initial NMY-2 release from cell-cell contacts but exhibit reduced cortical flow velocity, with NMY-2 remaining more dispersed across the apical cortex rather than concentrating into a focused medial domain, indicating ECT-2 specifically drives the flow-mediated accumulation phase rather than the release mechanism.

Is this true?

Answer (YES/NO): NO